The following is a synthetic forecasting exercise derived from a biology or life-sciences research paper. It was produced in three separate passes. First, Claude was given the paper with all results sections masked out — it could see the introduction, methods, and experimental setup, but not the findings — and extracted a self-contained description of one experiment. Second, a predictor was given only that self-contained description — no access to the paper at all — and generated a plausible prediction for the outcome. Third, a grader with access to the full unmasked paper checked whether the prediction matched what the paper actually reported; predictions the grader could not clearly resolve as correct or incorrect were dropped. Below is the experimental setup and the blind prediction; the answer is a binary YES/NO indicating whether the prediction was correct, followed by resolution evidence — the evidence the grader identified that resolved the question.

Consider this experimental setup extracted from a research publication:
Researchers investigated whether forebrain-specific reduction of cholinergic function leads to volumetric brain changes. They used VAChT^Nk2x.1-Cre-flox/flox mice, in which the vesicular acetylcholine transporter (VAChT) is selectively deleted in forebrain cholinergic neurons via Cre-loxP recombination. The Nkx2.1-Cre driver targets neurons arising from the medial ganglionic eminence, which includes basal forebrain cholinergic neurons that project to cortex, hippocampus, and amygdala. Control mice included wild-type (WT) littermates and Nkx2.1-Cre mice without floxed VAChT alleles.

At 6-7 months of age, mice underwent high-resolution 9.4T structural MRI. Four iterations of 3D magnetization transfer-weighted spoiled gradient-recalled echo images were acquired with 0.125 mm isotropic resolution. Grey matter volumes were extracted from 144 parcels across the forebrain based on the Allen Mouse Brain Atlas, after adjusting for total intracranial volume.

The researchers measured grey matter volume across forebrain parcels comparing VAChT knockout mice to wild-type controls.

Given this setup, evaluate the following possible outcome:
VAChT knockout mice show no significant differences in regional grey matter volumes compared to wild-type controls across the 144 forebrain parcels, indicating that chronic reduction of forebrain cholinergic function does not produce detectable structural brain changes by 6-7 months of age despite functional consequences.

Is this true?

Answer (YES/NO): NO